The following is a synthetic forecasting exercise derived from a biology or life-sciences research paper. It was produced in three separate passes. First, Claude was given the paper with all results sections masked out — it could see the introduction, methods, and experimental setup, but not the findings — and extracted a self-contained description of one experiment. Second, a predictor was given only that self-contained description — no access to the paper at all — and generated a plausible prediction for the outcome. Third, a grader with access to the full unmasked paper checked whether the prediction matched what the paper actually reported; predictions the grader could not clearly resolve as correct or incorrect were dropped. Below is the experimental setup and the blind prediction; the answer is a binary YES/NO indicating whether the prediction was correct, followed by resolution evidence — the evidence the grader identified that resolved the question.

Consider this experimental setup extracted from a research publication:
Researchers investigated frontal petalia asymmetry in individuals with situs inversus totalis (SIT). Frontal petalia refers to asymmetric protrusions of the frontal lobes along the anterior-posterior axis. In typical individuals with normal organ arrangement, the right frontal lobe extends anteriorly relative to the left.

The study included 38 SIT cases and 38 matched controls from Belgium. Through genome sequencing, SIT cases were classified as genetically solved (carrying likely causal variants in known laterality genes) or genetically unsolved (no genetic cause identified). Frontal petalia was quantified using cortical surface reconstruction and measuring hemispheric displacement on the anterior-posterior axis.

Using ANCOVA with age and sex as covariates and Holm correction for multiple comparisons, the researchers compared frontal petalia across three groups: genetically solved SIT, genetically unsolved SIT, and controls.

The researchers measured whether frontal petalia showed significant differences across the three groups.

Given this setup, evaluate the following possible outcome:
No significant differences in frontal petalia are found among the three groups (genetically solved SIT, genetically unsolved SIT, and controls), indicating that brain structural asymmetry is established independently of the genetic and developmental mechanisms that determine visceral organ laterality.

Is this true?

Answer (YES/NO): NO